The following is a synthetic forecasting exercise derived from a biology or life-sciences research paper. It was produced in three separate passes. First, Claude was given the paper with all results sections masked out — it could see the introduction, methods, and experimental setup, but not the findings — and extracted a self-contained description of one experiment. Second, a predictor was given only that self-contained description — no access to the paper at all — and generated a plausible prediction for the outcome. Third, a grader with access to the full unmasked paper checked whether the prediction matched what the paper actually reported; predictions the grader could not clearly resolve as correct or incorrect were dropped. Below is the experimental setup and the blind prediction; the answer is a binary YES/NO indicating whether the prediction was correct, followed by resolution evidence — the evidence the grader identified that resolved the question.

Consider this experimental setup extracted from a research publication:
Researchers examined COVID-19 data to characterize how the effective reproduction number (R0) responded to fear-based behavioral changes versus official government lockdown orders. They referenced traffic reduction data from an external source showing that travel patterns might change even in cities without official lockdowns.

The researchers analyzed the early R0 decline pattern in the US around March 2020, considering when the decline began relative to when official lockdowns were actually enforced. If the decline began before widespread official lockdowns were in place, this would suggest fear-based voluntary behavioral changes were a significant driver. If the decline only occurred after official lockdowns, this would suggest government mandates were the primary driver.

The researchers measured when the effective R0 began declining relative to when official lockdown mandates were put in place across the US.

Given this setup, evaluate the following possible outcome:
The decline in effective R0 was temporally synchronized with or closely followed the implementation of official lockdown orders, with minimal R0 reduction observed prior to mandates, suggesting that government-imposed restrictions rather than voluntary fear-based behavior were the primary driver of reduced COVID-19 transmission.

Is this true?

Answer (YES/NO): NO